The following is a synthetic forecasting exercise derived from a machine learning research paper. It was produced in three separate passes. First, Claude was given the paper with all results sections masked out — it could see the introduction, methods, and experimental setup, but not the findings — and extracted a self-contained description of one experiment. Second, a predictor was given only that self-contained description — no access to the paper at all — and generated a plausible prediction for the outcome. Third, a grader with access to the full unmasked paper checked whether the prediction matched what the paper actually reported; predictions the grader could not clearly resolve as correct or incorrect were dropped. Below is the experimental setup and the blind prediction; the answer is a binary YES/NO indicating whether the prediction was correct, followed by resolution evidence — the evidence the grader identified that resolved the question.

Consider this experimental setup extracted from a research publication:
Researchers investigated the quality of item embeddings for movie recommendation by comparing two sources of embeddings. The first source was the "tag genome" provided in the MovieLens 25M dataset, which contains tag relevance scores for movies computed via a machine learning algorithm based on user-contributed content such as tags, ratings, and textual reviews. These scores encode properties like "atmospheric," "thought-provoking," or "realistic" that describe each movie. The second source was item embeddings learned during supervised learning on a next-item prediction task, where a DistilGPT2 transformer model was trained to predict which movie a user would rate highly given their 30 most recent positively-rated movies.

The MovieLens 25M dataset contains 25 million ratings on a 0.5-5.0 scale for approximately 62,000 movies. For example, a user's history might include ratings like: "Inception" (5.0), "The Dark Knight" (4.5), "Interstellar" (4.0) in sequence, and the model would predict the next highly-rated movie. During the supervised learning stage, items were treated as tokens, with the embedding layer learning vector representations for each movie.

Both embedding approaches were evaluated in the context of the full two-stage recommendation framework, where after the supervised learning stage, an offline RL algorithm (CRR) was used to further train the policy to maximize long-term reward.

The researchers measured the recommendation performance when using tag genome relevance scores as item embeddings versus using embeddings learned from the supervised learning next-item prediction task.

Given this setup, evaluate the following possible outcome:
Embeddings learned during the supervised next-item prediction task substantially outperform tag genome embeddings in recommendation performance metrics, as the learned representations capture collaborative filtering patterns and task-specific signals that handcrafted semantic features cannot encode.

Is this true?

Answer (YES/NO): YES